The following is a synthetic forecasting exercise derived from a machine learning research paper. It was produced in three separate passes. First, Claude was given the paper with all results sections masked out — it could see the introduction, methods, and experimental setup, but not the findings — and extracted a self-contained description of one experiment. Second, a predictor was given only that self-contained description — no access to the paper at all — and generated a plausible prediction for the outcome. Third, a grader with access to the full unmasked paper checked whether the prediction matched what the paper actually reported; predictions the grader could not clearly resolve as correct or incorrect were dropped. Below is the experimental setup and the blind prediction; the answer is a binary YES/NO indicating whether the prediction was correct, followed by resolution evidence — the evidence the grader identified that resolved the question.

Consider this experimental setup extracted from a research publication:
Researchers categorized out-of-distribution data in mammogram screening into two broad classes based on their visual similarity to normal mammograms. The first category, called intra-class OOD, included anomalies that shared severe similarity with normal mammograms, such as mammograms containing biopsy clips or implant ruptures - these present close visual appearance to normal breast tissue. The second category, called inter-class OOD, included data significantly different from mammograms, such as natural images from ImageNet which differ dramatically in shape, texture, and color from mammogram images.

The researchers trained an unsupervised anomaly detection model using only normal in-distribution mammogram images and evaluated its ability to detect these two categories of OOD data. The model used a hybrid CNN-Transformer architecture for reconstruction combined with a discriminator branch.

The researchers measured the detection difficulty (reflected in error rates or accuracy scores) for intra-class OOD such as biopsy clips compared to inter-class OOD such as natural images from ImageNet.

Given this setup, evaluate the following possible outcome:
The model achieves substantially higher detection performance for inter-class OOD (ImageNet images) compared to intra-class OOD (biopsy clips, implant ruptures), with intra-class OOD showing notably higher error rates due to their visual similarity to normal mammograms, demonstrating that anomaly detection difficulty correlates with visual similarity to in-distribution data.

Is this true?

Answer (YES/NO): YES